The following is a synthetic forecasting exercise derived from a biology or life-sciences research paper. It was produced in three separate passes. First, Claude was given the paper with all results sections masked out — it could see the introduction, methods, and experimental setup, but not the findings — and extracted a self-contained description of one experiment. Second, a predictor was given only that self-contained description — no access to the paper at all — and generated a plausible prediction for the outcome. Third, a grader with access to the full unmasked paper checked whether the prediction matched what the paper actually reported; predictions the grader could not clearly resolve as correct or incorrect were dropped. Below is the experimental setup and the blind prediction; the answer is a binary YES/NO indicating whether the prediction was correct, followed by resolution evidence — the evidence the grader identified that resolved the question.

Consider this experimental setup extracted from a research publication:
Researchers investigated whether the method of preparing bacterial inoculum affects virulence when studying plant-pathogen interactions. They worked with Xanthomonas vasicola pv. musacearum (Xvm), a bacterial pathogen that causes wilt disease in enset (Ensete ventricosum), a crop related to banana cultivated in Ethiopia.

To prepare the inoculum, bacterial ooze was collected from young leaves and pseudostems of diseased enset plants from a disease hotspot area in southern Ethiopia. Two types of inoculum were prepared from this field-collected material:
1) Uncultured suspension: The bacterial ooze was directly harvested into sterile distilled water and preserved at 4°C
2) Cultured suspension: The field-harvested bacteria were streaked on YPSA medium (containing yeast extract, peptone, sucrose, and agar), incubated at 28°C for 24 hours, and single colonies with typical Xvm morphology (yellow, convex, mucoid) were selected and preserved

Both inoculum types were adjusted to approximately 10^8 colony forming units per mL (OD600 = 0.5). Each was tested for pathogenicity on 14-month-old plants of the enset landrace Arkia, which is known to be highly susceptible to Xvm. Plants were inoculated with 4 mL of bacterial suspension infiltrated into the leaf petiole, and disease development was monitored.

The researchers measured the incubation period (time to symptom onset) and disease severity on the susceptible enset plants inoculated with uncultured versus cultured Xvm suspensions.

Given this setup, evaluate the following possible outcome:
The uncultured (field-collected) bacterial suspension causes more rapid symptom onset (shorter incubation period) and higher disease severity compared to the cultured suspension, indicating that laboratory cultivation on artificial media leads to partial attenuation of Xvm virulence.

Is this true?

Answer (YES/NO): YES